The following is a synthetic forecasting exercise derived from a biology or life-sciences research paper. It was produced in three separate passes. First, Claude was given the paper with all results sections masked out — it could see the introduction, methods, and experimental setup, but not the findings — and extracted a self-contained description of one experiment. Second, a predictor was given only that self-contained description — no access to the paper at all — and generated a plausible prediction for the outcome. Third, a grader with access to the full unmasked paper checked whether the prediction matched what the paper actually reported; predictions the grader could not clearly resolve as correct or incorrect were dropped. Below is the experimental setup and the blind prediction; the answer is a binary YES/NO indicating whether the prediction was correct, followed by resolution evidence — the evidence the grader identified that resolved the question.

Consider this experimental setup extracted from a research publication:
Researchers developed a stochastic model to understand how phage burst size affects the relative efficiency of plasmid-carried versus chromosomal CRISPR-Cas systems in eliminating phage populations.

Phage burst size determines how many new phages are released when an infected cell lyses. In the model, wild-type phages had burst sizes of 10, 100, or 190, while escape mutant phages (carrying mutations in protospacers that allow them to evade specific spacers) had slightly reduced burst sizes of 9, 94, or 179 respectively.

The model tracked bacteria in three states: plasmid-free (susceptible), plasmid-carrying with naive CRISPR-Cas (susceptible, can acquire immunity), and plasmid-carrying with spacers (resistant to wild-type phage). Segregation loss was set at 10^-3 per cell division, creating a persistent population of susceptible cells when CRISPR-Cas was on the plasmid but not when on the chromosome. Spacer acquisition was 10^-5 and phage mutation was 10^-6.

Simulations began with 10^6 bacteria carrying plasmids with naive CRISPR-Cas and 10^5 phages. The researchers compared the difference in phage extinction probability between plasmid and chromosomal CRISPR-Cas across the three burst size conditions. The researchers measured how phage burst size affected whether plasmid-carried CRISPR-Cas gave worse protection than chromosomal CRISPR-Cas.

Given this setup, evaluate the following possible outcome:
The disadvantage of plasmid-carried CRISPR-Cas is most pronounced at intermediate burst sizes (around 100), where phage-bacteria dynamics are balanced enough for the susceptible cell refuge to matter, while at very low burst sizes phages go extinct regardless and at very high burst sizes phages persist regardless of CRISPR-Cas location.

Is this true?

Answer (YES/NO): NO